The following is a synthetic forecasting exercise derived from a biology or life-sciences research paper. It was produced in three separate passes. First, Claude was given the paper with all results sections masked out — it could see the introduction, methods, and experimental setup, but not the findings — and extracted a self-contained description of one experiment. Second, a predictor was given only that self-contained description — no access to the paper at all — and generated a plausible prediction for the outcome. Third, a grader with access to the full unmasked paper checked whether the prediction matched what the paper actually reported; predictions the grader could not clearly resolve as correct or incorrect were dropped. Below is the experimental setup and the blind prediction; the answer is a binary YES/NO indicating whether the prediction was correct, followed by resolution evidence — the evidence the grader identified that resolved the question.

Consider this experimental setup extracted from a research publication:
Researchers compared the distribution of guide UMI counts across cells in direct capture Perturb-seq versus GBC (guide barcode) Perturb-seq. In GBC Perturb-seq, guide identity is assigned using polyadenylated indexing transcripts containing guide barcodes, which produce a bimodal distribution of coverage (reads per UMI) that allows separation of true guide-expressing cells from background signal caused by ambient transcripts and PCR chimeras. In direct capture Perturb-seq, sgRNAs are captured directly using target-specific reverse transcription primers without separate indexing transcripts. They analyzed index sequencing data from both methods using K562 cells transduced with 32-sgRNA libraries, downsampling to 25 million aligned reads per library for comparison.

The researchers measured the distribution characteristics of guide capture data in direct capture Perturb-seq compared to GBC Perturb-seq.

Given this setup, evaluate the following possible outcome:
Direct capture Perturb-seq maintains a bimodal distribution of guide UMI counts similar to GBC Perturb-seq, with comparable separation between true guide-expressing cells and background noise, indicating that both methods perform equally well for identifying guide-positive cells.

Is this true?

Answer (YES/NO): NO